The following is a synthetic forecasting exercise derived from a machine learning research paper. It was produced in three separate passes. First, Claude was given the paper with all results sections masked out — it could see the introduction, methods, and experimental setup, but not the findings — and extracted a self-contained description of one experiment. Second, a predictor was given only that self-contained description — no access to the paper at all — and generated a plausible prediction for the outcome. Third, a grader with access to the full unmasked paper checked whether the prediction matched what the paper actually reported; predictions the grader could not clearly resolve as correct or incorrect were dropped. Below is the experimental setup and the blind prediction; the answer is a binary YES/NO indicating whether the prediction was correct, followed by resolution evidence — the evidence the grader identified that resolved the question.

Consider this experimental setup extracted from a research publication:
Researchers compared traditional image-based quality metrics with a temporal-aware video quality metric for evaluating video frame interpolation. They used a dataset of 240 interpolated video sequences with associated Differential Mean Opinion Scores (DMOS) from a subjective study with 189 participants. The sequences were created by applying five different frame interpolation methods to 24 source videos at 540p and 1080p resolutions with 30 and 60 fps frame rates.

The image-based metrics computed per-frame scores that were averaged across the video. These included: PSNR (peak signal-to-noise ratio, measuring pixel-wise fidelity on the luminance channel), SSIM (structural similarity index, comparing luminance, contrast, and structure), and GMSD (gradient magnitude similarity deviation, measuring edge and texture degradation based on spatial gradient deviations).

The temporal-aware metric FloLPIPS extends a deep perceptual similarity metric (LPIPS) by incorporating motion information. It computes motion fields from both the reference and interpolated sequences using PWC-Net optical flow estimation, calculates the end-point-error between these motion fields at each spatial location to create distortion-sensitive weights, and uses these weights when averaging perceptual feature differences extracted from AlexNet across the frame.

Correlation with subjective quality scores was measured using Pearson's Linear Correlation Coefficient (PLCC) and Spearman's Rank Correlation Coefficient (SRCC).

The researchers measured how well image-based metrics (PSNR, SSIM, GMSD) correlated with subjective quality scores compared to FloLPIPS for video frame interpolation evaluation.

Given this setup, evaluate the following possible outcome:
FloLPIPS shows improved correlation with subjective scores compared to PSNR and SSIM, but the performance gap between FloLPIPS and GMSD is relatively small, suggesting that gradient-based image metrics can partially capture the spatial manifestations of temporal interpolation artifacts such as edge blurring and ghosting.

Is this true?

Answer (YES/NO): YES